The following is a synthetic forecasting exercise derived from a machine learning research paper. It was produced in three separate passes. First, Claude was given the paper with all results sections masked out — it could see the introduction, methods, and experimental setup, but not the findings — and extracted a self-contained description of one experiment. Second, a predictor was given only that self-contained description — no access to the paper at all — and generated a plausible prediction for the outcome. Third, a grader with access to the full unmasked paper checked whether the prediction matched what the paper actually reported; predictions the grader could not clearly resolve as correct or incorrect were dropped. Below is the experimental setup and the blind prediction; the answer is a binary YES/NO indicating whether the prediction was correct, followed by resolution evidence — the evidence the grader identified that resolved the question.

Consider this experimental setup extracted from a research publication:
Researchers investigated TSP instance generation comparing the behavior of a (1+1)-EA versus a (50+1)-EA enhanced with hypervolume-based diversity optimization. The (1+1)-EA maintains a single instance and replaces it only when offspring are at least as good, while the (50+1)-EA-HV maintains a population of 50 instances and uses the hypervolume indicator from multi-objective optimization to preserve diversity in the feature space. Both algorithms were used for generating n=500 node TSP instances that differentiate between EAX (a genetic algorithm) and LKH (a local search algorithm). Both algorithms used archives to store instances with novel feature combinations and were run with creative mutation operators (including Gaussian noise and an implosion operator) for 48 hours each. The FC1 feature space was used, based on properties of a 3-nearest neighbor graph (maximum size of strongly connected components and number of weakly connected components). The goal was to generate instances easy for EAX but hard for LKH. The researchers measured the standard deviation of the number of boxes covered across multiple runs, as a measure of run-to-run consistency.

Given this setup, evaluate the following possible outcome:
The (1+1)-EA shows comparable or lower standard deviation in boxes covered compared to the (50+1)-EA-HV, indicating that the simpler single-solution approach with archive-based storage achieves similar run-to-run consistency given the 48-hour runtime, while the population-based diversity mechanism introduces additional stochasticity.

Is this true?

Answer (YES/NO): YES